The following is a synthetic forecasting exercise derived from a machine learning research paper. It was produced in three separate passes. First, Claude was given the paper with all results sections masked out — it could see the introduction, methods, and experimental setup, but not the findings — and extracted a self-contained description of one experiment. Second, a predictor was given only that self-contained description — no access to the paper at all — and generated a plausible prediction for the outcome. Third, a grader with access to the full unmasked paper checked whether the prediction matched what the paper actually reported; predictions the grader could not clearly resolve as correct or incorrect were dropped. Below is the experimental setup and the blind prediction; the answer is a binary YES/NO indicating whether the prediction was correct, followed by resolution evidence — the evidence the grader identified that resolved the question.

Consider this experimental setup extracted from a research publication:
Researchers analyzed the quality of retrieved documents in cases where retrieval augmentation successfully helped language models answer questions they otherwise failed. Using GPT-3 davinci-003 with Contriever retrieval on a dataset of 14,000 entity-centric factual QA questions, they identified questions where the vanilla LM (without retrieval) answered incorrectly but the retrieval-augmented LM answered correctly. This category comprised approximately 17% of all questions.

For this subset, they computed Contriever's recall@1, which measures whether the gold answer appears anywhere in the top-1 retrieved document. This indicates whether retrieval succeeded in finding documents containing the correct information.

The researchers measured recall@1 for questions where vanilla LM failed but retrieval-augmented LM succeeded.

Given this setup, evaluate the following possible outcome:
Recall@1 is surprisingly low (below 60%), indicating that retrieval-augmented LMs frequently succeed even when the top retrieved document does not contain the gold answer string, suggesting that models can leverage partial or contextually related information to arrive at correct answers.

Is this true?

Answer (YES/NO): NO